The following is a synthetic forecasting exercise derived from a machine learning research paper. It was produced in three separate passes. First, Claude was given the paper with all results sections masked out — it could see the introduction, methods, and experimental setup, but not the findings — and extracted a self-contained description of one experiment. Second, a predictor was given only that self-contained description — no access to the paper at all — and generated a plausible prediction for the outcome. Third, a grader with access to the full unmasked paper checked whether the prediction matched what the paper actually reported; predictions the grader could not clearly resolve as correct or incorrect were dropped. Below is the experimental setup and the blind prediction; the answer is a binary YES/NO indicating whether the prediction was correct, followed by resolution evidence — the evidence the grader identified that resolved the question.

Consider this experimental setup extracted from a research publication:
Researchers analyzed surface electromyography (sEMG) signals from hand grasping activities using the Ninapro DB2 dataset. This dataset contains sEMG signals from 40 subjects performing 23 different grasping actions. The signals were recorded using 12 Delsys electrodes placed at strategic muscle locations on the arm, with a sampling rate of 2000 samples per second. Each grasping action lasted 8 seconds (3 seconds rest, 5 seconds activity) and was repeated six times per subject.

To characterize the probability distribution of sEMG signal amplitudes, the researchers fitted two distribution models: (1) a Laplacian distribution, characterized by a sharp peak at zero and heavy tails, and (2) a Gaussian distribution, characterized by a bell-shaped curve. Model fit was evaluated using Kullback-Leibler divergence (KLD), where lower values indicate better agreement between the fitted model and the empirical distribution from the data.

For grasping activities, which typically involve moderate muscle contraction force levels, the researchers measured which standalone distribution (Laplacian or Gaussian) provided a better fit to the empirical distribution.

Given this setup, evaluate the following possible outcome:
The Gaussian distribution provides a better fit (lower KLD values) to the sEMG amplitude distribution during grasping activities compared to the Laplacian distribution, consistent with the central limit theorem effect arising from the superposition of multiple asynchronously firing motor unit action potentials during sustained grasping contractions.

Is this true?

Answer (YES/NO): NO